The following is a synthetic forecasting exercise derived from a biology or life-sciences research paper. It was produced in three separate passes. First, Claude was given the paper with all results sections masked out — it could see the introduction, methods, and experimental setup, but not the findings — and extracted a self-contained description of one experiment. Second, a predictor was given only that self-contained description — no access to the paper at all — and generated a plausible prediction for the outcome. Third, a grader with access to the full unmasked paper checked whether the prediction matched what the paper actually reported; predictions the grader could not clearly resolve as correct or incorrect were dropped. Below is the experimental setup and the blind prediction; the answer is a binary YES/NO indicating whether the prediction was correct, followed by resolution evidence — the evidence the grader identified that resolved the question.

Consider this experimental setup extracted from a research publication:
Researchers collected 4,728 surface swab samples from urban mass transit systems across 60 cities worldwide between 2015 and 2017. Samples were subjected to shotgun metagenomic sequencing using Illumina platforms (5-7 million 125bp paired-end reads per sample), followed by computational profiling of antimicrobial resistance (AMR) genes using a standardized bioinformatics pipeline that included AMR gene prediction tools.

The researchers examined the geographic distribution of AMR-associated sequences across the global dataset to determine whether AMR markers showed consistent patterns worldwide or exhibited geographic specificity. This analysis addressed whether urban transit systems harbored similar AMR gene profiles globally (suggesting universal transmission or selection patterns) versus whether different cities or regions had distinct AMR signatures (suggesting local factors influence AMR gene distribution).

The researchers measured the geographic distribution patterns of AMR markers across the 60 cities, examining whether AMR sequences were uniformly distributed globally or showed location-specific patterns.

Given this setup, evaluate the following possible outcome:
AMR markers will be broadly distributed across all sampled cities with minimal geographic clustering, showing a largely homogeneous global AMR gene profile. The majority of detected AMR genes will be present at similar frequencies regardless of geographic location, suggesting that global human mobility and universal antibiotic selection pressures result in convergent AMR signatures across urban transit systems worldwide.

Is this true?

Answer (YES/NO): NO